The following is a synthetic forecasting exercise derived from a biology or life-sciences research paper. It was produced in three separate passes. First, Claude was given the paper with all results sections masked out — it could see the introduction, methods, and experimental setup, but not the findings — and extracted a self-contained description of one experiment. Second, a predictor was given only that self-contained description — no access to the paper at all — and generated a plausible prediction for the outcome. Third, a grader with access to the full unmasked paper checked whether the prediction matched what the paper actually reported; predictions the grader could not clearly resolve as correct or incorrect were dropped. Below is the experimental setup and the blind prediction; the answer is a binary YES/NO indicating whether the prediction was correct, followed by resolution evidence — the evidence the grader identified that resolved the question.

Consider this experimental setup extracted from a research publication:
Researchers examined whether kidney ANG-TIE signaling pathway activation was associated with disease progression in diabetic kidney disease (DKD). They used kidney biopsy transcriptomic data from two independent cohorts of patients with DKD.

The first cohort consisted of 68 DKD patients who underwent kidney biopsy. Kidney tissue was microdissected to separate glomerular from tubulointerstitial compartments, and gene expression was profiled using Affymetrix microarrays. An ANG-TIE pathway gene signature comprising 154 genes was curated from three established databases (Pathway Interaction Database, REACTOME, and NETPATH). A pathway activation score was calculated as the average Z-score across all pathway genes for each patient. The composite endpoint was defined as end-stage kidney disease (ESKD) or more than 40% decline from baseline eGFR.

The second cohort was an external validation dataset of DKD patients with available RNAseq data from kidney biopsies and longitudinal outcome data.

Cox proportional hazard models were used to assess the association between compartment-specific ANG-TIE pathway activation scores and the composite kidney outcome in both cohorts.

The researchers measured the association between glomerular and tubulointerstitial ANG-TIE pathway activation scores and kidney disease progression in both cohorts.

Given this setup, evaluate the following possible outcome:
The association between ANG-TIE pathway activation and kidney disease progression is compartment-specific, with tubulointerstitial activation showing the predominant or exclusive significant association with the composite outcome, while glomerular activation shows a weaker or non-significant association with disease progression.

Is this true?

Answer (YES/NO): NO